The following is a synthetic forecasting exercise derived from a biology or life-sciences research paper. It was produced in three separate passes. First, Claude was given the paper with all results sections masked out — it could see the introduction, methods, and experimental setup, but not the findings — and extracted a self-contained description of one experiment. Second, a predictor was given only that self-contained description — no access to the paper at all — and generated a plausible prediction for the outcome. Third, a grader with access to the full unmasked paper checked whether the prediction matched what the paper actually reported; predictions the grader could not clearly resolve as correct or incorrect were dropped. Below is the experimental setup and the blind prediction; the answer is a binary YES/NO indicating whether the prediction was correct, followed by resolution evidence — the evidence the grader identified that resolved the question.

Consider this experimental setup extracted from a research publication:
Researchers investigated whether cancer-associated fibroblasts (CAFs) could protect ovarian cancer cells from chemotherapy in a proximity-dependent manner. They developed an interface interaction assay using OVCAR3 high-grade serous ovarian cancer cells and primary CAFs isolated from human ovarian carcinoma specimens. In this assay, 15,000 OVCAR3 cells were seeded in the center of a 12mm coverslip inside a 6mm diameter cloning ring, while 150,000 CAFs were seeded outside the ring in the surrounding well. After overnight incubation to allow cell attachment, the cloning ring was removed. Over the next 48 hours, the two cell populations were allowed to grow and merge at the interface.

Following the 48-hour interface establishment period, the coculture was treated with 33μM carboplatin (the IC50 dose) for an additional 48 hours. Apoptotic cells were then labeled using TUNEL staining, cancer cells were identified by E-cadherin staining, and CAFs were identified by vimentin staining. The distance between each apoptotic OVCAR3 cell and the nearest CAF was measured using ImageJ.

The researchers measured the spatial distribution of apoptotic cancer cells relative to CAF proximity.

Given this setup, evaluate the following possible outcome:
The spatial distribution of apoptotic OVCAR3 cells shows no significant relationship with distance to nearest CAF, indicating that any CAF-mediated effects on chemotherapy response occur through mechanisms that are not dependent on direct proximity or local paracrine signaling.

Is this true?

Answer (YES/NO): NO